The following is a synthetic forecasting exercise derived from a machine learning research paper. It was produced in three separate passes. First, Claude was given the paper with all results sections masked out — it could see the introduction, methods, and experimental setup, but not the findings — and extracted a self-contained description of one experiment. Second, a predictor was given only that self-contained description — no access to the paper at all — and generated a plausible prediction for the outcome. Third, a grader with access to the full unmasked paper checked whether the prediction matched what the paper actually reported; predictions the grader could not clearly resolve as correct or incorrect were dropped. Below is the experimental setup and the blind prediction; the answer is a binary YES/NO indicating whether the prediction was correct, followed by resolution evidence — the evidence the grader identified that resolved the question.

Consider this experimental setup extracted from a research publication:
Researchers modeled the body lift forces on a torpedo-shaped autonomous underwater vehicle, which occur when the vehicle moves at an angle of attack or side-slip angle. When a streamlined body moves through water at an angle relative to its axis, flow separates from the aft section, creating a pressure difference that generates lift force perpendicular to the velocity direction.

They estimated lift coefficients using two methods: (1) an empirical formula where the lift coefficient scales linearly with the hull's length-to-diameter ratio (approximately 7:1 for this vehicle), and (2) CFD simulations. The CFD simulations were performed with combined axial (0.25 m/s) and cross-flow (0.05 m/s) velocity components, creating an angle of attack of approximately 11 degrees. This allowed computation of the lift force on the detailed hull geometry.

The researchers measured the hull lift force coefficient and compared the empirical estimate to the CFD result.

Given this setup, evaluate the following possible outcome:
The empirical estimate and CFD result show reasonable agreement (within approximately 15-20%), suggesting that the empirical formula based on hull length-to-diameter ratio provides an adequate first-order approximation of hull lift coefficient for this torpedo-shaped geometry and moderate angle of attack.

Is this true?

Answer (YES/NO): YES